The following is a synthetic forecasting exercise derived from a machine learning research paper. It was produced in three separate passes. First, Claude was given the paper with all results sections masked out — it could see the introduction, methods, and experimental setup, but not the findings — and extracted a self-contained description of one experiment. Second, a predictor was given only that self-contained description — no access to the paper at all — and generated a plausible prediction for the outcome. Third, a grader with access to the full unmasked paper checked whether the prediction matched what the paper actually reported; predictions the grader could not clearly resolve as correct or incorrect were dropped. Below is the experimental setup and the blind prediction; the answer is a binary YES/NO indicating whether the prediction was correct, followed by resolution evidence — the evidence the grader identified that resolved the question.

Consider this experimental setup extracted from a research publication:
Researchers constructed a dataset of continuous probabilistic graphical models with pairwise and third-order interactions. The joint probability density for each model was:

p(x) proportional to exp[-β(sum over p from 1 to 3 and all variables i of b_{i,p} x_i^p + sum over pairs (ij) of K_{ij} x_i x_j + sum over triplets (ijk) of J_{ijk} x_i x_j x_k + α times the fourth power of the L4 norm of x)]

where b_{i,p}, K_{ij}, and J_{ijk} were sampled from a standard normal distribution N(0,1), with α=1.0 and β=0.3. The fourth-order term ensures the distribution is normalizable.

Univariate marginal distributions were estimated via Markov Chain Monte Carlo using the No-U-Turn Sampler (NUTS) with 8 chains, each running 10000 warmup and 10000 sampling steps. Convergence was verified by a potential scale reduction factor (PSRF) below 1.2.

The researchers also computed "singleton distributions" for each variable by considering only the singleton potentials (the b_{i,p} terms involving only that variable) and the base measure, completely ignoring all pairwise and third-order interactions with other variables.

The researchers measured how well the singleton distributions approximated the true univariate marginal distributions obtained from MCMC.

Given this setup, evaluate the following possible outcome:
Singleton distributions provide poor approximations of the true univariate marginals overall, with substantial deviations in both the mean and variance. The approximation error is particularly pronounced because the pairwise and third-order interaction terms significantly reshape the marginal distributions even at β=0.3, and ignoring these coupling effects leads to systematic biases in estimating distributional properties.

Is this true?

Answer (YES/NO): NO